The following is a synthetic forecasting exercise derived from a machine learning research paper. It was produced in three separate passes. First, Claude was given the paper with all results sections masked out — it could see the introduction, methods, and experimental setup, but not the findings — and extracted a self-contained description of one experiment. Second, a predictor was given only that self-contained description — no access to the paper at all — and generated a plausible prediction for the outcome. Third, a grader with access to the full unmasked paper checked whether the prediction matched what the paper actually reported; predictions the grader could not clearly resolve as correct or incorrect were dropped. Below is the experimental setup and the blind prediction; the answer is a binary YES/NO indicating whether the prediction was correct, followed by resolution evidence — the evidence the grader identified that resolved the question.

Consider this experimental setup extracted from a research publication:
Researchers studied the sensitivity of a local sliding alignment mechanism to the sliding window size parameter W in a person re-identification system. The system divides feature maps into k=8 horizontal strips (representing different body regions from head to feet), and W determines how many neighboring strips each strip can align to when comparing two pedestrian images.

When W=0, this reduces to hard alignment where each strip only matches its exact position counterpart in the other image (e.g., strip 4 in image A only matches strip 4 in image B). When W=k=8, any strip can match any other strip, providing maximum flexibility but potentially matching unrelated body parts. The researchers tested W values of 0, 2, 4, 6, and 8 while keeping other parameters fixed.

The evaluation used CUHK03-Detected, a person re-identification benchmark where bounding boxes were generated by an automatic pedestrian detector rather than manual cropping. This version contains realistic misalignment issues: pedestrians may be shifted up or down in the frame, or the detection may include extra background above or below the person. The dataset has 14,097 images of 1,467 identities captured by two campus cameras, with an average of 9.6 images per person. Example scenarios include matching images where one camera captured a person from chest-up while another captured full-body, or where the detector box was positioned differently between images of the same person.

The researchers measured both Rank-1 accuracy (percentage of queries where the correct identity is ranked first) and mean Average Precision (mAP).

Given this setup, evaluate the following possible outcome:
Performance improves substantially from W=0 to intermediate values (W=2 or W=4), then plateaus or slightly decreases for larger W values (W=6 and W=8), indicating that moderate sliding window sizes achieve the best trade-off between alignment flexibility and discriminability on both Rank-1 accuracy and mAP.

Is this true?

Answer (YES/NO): YES